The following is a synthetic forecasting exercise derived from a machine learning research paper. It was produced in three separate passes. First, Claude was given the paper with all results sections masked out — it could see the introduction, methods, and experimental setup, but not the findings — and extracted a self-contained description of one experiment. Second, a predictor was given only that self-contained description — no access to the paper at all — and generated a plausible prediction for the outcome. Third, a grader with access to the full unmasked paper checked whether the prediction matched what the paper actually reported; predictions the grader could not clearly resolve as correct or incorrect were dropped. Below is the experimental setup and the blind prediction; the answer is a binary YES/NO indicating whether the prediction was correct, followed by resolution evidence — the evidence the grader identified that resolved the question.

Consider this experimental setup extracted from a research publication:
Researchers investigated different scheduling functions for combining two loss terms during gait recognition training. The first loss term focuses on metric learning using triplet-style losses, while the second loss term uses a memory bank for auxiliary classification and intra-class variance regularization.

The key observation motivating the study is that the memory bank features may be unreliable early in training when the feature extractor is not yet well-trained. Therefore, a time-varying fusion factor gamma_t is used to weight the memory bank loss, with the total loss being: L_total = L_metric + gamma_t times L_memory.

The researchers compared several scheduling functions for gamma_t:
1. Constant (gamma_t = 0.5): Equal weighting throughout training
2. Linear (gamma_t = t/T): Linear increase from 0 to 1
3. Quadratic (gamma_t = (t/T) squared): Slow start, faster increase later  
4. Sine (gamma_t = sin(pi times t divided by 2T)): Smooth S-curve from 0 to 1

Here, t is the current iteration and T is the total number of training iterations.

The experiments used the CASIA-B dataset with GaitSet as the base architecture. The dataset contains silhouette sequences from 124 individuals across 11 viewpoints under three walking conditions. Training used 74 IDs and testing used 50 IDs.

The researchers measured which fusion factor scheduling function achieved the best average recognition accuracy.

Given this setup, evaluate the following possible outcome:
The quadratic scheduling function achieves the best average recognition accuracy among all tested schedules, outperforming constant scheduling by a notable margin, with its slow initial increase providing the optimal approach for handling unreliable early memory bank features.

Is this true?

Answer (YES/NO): NO